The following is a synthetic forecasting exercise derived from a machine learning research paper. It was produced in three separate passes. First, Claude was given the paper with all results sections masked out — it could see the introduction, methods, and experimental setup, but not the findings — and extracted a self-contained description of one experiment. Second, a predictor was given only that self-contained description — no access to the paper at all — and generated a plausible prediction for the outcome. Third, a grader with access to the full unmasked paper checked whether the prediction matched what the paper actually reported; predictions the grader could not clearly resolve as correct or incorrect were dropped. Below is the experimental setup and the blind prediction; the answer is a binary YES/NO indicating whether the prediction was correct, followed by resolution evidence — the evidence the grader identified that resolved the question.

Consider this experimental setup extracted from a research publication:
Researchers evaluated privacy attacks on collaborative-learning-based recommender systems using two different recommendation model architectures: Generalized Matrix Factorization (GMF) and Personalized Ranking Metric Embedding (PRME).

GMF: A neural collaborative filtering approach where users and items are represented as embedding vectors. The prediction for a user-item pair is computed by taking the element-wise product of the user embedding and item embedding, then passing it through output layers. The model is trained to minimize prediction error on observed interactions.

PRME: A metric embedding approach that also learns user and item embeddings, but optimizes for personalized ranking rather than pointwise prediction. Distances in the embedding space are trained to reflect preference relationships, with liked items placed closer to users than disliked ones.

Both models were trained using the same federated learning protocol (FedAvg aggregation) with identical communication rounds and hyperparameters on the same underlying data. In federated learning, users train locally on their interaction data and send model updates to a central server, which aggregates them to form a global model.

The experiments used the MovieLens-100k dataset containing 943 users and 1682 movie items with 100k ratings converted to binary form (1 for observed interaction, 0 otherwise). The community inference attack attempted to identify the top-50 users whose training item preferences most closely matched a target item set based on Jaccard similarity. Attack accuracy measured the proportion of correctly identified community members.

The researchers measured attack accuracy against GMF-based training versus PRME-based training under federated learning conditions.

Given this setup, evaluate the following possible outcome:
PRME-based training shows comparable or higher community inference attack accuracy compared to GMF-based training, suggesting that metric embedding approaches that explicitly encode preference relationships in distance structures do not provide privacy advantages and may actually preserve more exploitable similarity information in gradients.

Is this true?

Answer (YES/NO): NO